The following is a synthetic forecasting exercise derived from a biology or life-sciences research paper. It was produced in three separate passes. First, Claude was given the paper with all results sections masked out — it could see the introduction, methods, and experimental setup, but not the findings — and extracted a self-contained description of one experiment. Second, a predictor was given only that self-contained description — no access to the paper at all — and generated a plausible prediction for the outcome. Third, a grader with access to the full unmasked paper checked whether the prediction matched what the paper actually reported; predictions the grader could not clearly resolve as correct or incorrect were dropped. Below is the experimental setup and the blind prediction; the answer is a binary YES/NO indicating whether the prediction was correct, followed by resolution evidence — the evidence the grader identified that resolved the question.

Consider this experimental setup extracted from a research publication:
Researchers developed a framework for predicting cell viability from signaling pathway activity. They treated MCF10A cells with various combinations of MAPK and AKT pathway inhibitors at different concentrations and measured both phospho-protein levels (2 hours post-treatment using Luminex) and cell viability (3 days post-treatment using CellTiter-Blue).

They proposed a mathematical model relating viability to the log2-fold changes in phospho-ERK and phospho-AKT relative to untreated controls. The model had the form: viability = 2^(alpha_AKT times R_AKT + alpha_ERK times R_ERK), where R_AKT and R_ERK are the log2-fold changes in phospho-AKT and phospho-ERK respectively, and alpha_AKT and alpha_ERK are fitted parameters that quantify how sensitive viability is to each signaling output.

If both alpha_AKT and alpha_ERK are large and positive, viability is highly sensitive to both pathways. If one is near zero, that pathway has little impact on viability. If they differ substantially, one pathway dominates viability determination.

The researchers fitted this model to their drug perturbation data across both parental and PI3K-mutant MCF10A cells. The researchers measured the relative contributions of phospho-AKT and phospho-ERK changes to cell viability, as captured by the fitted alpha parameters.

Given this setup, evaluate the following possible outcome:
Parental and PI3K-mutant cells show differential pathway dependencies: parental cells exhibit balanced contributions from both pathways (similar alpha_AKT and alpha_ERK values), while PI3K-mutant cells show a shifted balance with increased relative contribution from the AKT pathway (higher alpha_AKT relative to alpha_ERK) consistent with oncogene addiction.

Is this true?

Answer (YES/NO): NO